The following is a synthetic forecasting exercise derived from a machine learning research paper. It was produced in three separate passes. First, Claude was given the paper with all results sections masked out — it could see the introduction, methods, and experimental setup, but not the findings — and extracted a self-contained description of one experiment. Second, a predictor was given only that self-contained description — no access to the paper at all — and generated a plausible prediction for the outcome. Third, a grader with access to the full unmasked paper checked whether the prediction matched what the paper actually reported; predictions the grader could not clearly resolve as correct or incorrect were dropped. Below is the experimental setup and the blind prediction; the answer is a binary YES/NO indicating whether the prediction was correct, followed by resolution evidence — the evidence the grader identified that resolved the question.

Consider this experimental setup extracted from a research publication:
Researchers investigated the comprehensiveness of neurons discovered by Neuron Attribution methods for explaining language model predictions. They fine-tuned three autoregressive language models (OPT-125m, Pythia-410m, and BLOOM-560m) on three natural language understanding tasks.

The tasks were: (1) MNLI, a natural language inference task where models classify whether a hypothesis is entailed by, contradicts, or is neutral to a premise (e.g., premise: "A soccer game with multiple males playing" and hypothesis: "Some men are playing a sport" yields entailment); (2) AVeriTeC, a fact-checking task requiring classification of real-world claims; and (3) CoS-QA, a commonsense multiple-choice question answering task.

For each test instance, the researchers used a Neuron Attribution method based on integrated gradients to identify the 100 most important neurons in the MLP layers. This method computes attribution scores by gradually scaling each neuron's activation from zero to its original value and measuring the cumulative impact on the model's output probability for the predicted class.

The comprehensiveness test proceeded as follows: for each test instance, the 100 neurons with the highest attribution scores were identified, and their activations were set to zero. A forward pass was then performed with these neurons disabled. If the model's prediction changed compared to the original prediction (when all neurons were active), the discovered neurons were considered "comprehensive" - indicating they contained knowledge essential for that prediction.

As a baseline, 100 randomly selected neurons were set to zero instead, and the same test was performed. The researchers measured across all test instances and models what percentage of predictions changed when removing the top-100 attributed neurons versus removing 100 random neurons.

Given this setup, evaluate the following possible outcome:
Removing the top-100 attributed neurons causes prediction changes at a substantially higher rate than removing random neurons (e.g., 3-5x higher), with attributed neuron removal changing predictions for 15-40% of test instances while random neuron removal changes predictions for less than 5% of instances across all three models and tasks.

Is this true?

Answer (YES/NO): NO